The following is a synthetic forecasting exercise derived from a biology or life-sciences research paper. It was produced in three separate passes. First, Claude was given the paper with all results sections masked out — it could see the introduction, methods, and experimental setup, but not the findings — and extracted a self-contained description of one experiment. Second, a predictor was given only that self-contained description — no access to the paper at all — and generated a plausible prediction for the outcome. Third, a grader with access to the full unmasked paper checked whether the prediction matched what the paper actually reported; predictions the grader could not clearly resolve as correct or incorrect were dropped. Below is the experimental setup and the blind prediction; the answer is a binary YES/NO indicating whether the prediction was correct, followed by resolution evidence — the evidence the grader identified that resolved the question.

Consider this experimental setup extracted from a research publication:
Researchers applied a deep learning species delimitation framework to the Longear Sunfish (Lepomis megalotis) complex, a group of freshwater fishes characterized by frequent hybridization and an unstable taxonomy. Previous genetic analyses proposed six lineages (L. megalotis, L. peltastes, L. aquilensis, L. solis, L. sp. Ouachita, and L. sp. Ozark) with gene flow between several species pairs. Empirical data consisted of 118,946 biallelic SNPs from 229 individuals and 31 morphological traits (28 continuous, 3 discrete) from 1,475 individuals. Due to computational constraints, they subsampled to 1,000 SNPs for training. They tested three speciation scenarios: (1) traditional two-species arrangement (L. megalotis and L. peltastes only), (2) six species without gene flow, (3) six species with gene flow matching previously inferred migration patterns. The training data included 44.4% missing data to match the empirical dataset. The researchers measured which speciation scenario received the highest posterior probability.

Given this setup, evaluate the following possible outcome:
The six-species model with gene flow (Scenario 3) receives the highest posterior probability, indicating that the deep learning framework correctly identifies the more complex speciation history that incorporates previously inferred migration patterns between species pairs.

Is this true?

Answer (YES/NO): YES